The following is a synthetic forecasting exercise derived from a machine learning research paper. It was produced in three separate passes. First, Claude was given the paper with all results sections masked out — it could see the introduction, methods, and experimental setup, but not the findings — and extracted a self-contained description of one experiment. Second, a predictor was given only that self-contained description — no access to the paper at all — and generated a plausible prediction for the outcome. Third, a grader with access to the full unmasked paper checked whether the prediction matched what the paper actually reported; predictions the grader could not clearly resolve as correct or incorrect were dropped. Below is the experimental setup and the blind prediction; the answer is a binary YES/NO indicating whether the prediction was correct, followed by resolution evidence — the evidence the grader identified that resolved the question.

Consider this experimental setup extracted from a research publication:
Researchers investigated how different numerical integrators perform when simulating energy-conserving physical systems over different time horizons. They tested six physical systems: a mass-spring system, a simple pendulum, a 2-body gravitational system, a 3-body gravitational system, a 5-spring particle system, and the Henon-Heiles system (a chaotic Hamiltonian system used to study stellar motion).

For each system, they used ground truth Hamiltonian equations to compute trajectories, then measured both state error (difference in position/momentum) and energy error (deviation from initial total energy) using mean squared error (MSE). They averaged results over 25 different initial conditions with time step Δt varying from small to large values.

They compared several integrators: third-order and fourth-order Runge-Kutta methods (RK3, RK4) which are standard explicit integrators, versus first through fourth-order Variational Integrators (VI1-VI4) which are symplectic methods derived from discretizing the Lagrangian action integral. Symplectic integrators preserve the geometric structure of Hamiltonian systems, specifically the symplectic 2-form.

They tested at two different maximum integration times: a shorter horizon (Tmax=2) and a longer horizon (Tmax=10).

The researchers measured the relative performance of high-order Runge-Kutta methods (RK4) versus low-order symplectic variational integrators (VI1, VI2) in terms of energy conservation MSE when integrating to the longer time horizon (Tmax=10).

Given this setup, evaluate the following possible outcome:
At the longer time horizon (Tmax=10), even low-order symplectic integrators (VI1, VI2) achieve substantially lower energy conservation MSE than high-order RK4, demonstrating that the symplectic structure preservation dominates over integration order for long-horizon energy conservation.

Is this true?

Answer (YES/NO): NO